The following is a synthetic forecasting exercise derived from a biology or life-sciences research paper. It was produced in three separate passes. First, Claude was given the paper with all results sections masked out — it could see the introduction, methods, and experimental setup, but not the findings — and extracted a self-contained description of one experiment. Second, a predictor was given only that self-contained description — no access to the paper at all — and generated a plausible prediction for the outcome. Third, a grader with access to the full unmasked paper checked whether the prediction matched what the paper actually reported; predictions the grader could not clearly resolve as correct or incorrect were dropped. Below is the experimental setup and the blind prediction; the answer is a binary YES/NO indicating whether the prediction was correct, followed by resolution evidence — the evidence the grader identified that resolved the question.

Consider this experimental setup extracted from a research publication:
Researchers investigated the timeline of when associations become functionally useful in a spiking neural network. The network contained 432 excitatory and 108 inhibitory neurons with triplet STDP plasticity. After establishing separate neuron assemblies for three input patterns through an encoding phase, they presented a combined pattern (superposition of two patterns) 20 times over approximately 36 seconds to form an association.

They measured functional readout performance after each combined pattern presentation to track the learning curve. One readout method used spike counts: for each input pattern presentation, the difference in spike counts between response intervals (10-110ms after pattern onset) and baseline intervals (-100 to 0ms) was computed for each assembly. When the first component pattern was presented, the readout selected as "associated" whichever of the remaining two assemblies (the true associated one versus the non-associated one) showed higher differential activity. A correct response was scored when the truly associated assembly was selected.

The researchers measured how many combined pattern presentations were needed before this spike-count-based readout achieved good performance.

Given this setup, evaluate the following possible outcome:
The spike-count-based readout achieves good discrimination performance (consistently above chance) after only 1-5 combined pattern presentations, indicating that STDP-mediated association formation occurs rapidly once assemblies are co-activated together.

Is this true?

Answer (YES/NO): YES